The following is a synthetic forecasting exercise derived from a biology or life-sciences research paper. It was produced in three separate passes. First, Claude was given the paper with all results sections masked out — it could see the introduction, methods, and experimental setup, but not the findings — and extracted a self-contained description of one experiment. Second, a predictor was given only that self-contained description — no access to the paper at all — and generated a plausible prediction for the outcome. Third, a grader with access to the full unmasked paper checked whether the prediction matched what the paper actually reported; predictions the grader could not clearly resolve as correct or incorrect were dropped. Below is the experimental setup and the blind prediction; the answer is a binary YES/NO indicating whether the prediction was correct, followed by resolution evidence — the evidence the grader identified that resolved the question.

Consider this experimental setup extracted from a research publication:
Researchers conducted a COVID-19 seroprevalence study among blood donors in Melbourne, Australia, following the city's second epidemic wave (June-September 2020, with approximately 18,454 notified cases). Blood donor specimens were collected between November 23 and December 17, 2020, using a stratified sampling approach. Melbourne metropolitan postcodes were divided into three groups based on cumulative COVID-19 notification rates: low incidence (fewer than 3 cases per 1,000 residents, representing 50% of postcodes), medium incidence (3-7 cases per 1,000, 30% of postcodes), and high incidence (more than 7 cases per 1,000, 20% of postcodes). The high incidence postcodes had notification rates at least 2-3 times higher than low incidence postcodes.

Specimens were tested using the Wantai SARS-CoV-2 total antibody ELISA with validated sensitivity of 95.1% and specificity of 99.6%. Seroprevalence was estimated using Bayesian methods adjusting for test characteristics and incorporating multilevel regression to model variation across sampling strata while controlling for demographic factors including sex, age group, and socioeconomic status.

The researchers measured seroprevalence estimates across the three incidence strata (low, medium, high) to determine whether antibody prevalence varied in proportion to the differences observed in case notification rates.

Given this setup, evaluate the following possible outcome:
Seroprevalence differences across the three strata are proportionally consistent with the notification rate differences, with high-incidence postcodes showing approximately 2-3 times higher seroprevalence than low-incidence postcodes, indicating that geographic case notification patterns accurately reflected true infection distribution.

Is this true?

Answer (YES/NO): NO